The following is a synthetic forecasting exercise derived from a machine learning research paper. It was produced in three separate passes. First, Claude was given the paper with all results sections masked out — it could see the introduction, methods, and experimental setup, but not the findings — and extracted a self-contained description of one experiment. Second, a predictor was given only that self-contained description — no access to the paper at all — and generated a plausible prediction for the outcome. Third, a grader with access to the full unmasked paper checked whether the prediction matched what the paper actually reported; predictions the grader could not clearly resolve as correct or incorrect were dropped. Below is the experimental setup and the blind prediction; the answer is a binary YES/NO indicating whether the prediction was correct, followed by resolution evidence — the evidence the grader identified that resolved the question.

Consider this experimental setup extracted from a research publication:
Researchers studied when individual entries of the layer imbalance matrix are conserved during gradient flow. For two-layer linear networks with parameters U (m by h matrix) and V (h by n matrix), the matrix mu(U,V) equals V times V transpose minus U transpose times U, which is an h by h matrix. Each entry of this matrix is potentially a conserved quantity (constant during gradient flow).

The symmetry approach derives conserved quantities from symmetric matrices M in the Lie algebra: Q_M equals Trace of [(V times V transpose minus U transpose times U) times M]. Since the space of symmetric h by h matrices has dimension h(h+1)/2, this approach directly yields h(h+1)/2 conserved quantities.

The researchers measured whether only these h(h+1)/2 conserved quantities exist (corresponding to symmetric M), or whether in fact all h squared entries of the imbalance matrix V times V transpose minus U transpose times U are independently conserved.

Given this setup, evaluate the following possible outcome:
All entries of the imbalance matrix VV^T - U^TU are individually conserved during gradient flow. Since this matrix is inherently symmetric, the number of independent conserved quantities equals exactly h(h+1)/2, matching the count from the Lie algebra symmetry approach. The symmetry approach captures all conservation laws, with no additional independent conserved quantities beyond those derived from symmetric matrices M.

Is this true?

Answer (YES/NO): YES